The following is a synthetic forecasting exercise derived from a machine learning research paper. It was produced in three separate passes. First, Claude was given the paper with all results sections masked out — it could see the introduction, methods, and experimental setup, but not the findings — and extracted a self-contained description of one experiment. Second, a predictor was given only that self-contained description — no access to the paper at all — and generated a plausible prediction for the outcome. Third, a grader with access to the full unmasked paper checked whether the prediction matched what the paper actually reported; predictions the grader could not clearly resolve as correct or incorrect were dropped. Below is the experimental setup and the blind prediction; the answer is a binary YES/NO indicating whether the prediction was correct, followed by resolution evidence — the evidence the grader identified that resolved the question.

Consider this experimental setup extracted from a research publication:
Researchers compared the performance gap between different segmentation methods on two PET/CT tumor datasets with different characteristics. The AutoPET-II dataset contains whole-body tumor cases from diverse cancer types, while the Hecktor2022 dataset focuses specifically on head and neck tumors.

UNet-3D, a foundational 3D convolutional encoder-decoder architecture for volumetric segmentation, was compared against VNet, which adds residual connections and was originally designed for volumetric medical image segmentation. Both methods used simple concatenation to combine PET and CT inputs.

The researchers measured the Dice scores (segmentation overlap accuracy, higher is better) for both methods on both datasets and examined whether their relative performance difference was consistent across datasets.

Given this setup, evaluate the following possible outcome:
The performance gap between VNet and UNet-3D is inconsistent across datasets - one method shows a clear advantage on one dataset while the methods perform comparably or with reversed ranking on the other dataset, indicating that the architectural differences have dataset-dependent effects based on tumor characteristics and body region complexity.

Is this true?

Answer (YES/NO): YES